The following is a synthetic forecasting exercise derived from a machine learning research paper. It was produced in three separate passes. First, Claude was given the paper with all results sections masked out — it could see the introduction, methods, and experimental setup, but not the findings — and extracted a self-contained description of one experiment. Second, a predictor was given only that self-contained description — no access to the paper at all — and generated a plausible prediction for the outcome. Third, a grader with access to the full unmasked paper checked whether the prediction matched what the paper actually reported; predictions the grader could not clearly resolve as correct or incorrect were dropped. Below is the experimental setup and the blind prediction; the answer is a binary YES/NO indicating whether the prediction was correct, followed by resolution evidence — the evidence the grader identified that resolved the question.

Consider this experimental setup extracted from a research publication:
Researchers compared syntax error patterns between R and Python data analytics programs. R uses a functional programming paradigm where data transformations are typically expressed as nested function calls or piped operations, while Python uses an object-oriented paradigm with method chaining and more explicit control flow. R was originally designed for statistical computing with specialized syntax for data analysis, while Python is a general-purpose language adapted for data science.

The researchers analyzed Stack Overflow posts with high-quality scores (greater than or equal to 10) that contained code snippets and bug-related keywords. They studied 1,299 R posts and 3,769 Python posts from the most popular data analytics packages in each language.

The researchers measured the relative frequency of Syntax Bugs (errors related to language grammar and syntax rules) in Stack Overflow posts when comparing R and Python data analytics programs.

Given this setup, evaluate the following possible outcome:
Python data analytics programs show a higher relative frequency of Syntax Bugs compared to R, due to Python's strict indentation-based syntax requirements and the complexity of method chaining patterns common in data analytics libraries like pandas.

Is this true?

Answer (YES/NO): NO